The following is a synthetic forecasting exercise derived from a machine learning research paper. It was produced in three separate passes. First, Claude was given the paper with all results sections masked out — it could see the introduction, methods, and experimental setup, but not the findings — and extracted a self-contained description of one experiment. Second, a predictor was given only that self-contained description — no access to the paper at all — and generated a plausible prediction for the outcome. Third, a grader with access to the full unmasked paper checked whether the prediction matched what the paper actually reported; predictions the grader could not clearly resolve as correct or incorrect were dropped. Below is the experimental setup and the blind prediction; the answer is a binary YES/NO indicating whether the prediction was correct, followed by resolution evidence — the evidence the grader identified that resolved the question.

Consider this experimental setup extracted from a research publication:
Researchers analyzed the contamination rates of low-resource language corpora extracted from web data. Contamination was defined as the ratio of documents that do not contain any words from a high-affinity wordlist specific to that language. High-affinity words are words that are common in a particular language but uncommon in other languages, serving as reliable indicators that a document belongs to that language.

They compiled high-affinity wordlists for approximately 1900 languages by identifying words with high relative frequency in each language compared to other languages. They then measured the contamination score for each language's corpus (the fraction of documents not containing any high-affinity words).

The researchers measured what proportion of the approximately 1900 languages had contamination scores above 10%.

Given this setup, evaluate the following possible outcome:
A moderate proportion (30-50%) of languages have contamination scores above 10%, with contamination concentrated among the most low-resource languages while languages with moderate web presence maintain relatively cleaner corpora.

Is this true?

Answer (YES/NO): YES